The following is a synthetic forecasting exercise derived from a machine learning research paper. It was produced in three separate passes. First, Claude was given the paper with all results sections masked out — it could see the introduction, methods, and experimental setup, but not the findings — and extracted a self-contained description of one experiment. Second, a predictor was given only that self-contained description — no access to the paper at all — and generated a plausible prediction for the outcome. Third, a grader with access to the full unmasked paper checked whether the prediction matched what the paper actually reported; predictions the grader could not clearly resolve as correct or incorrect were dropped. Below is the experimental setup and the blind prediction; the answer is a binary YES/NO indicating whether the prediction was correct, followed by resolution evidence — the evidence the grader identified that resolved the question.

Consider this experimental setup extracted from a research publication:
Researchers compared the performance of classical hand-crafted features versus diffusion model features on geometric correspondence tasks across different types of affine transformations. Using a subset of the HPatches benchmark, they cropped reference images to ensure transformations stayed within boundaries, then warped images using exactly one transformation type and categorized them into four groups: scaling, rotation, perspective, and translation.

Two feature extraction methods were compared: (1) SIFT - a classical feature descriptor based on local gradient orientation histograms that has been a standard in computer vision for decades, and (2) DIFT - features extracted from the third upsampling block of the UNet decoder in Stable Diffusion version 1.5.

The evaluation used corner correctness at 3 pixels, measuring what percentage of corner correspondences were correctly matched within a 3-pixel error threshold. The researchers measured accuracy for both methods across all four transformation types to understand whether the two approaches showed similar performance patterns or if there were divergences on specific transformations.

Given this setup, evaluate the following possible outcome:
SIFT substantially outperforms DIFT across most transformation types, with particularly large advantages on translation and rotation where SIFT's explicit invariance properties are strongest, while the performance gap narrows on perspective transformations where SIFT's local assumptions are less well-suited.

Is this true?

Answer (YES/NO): NO